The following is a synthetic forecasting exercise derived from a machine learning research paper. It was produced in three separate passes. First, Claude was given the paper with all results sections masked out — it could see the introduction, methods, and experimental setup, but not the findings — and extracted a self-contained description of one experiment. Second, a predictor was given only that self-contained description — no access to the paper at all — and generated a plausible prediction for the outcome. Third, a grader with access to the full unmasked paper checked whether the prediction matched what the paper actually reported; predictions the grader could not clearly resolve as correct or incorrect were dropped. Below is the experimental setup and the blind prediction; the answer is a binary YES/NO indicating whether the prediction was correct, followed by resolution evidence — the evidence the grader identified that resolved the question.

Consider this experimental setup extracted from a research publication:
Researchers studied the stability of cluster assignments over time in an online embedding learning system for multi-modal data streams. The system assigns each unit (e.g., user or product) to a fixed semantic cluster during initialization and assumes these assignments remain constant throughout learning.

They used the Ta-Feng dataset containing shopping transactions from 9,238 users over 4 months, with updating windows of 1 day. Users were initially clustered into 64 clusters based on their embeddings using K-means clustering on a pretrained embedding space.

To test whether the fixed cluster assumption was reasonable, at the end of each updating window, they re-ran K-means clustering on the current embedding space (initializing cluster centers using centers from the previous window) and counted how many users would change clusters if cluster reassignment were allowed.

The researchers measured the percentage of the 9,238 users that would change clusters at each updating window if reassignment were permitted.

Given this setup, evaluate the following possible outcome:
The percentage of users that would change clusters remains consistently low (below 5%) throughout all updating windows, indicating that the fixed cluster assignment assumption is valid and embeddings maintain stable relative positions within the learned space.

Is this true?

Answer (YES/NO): YES